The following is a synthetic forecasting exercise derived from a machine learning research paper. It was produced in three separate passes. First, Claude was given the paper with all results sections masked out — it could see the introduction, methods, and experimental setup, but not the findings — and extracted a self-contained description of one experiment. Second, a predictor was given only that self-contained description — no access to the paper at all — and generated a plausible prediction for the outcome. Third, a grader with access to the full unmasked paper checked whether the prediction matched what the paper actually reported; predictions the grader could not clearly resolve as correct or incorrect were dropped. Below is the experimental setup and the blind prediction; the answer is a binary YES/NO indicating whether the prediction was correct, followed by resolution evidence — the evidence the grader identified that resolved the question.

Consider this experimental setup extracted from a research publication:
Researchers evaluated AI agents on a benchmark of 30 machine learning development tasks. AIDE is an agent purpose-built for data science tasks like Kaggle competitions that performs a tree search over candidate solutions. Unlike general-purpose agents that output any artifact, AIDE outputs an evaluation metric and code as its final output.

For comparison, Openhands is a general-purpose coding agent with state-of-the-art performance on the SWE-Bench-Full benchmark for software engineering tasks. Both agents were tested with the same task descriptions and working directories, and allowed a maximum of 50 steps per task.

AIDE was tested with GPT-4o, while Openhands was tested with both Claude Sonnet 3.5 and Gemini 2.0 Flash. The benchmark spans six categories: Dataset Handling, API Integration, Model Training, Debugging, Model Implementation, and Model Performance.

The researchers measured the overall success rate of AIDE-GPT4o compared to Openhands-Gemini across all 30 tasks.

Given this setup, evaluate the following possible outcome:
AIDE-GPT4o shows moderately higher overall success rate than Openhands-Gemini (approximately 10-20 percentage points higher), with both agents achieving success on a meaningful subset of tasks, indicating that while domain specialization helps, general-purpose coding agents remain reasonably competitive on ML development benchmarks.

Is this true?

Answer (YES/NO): NO